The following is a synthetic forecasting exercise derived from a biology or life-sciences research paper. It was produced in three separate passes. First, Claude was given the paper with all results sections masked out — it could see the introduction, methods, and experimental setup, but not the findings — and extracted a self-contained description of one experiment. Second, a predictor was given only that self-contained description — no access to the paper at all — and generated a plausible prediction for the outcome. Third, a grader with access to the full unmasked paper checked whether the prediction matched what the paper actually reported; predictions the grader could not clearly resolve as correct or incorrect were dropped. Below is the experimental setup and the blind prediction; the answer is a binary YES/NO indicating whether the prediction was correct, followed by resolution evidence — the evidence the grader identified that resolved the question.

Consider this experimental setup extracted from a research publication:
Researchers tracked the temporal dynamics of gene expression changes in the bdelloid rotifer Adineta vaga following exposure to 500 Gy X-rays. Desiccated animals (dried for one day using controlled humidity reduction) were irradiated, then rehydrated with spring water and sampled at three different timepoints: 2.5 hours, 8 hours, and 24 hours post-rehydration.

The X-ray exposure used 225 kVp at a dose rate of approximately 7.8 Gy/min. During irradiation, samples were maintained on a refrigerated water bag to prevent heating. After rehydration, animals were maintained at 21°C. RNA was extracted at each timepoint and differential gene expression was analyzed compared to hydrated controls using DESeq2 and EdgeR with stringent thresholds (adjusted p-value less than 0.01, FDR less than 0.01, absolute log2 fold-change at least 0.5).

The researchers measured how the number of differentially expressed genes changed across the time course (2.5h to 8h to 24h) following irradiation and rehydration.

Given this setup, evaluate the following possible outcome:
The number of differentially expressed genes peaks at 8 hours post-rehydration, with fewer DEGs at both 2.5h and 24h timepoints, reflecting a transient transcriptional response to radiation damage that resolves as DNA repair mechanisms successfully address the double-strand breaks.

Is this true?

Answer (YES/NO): NO